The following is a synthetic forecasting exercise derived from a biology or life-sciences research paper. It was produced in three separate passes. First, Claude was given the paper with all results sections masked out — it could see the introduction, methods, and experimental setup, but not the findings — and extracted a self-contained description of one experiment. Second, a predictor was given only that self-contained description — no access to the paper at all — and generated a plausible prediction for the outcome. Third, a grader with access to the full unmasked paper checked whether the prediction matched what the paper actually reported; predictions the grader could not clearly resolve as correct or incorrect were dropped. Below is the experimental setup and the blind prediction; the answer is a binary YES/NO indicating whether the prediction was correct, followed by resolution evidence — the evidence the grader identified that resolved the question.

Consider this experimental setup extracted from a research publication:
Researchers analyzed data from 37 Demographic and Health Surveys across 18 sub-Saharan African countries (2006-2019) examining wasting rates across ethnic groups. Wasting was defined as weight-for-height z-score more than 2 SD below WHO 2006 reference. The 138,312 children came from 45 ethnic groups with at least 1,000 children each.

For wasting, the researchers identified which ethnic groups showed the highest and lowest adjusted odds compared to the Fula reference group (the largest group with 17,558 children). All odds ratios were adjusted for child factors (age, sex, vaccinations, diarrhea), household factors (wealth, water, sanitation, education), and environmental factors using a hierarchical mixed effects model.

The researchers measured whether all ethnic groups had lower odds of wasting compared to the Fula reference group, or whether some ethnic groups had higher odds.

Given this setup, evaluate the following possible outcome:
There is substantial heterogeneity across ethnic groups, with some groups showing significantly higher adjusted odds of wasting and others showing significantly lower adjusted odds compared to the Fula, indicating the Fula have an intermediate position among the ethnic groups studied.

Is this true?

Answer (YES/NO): NO